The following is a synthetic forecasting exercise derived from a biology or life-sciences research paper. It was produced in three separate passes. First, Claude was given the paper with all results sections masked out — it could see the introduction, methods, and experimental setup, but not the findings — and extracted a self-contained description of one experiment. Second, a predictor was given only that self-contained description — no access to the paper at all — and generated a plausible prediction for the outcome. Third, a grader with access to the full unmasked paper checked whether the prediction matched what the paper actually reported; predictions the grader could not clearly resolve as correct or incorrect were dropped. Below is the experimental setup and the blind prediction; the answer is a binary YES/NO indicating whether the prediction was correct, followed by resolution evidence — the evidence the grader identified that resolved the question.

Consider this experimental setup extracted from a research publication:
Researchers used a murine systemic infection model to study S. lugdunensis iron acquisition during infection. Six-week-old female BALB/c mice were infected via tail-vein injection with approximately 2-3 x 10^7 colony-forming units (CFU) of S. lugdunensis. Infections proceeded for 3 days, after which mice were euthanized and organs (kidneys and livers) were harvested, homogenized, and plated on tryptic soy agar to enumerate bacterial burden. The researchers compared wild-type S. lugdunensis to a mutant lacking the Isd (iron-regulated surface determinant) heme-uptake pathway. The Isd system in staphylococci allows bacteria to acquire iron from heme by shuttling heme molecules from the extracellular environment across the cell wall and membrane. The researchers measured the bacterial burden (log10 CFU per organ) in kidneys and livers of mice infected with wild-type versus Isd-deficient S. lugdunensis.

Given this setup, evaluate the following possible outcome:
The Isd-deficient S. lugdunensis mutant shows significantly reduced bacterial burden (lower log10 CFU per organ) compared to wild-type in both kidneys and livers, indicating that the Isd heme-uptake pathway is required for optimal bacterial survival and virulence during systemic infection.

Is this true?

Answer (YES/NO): NO